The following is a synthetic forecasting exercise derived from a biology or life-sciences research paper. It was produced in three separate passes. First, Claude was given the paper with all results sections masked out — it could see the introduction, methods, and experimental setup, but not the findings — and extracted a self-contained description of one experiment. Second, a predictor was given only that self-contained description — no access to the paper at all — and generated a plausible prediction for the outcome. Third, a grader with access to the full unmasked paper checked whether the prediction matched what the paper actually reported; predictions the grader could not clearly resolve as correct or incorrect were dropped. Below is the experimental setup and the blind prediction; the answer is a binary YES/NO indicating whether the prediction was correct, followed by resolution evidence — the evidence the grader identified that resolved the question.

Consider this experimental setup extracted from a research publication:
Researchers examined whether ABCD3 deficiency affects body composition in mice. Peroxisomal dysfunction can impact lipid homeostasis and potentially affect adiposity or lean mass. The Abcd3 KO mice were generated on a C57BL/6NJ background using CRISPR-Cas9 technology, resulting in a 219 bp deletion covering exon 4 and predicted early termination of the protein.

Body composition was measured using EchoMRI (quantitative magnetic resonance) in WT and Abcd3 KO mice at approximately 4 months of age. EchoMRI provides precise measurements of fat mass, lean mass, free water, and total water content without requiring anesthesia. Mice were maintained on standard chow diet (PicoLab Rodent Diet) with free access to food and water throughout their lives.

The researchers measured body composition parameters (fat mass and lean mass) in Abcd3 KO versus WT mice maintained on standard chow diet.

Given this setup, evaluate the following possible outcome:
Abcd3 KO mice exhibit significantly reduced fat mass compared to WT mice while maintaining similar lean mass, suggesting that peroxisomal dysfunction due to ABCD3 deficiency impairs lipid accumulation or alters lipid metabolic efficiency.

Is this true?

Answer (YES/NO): NO